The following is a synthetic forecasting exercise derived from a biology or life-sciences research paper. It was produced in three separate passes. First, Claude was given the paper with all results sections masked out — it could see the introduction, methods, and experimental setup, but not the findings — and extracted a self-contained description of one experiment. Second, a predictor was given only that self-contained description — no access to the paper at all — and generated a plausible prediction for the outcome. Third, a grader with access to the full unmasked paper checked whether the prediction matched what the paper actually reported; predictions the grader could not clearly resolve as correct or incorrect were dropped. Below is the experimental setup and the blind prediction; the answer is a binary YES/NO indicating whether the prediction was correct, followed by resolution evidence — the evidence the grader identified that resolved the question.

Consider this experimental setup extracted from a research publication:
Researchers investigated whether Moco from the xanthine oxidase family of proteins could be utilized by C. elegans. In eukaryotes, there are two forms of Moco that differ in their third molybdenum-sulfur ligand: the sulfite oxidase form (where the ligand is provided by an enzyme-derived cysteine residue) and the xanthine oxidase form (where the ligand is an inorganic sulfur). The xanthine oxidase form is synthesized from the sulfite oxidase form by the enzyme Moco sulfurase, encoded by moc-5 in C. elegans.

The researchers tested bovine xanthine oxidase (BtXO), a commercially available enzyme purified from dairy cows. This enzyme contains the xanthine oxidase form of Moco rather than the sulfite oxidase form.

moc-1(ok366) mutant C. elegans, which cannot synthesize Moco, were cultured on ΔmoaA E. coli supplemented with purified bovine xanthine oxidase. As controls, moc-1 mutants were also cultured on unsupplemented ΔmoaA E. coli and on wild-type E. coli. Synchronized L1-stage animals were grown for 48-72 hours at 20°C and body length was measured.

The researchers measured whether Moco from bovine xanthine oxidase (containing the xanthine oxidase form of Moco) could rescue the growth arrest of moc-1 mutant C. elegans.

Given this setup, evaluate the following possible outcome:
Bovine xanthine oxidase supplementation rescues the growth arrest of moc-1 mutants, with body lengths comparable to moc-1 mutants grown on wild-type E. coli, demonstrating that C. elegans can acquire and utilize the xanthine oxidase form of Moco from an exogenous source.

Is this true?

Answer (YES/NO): NO